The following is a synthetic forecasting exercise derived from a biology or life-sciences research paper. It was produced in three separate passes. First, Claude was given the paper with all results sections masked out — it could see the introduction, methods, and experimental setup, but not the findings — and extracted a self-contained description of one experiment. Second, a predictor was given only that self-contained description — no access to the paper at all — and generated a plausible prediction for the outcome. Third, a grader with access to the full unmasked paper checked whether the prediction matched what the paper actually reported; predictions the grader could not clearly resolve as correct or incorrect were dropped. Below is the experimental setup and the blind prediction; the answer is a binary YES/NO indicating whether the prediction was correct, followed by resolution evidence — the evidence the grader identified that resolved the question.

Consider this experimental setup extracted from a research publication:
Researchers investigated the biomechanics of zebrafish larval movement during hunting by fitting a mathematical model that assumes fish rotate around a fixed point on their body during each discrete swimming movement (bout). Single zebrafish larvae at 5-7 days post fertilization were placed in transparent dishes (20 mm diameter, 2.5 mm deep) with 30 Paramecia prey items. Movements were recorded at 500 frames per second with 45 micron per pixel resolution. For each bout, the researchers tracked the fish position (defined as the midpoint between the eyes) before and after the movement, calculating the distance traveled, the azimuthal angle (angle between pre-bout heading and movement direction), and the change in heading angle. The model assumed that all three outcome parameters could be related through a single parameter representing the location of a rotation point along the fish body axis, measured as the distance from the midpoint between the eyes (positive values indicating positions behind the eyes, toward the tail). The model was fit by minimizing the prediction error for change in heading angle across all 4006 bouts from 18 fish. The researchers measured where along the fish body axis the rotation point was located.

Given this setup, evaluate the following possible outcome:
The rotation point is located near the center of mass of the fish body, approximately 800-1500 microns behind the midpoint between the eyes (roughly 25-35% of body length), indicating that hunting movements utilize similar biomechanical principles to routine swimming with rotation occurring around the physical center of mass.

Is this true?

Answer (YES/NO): YES